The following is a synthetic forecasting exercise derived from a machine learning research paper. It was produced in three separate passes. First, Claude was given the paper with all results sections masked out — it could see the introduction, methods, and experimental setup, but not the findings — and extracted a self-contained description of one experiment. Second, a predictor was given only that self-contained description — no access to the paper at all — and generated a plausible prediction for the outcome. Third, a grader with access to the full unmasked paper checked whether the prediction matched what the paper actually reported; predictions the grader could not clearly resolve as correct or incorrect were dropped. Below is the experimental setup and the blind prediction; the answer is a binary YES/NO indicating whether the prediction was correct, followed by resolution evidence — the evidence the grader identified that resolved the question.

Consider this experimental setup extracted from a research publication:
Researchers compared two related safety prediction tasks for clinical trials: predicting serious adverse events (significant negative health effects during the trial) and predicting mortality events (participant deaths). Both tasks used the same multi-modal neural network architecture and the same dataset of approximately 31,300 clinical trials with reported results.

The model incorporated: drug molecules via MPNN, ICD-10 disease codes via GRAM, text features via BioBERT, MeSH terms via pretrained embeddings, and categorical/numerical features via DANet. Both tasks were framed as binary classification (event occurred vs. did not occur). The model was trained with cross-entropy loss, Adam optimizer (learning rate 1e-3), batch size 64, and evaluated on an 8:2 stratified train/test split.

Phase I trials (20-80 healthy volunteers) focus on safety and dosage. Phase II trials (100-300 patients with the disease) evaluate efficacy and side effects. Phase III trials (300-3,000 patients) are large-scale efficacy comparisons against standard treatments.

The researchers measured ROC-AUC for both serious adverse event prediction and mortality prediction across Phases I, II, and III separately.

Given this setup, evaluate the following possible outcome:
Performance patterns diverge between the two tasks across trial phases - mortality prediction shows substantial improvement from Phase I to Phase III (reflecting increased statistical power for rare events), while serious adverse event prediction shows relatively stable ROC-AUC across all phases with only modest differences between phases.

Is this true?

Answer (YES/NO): NO